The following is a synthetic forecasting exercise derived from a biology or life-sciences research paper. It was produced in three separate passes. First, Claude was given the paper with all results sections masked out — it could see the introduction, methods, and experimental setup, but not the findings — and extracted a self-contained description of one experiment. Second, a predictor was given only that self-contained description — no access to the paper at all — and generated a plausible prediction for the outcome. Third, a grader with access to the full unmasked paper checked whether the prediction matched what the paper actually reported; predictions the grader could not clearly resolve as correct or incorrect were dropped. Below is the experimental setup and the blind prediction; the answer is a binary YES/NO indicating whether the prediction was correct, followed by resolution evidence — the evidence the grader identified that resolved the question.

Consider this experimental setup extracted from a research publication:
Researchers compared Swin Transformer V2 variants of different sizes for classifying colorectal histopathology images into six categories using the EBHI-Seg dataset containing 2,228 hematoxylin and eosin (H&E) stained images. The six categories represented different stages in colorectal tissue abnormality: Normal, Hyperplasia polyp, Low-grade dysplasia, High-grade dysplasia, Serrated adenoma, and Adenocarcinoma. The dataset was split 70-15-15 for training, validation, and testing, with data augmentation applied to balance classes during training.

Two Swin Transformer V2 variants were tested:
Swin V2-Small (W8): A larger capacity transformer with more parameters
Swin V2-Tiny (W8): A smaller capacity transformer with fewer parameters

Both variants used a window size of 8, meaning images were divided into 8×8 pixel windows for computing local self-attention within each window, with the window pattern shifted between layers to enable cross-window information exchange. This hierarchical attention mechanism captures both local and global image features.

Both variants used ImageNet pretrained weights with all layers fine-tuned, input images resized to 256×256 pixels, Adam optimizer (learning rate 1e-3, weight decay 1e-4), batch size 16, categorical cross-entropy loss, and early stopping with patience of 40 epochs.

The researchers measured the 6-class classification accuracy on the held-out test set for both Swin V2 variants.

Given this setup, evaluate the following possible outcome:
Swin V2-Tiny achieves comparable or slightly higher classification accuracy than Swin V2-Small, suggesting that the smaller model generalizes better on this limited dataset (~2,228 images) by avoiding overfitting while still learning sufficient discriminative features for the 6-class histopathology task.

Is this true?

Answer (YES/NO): YES